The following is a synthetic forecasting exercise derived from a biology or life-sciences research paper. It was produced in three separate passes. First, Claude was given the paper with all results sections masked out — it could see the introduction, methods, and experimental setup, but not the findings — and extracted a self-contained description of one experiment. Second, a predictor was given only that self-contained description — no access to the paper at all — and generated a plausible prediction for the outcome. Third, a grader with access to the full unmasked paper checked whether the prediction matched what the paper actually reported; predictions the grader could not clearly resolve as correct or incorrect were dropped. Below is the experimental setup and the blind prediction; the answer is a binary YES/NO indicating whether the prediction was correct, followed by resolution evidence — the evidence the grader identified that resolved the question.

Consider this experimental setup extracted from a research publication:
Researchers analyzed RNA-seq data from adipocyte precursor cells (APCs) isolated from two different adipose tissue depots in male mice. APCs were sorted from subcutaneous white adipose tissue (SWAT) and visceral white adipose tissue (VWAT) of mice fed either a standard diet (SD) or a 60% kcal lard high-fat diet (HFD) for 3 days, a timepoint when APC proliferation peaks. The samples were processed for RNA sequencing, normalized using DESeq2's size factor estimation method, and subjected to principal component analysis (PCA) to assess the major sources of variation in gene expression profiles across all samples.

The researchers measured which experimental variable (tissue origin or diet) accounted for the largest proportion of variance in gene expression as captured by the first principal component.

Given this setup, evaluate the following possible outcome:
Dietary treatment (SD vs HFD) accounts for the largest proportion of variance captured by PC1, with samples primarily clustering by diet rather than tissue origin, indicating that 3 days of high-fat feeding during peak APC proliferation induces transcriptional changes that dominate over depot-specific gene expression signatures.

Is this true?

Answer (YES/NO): NO